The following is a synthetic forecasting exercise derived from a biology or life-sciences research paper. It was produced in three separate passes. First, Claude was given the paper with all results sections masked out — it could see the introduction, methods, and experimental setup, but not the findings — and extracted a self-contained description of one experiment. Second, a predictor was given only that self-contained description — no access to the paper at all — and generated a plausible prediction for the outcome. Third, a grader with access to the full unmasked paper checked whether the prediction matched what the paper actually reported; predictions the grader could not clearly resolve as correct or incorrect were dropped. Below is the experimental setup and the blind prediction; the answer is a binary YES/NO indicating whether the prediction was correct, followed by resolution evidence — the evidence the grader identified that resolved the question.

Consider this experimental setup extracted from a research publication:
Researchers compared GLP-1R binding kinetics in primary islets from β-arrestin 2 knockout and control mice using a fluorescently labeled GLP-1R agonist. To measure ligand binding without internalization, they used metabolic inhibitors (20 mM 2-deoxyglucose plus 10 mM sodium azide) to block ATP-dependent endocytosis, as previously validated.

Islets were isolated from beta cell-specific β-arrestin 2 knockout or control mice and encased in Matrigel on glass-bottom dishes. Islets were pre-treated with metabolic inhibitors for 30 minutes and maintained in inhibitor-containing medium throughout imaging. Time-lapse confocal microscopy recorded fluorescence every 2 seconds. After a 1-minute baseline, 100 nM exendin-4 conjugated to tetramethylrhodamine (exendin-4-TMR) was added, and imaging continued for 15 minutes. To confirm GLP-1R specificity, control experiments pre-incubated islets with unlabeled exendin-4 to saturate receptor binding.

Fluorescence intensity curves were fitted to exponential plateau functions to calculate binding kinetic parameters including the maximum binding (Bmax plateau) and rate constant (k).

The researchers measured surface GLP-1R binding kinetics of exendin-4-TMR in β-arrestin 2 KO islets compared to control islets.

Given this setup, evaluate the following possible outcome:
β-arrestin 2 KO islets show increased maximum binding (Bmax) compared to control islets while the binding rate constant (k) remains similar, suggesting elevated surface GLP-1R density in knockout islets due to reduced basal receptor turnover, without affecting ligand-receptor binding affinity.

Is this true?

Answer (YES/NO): NO